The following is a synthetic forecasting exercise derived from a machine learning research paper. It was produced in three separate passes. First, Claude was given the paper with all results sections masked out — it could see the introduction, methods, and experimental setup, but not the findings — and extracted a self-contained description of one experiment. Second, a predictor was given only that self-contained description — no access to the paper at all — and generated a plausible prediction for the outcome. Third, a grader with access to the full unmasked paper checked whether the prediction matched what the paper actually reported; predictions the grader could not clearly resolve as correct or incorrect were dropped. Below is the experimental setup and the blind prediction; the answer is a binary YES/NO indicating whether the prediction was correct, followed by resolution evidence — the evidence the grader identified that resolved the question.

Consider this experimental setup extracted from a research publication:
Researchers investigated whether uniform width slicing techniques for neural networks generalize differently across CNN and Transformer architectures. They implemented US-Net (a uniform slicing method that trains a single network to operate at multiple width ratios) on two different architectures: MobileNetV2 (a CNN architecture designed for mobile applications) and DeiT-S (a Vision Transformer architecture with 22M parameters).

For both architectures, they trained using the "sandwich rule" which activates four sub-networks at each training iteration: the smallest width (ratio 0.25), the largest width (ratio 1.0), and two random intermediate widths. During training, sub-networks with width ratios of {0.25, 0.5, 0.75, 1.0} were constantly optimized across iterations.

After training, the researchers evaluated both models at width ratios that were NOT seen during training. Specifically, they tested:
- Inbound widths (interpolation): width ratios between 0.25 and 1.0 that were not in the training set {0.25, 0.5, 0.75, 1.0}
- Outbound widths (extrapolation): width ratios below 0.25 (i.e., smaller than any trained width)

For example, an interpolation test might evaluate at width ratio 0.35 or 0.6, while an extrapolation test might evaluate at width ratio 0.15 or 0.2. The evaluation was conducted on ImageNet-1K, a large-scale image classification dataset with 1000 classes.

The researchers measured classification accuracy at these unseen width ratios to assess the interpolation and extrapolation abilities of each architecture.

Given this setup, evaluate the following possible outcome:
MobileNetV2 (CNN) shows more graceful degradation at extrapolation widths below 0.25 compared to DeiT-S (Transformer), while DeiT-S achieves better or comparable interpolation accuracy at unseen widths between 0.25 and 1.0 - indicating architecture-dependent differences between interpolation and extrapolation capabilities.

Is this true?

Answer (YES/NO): NO